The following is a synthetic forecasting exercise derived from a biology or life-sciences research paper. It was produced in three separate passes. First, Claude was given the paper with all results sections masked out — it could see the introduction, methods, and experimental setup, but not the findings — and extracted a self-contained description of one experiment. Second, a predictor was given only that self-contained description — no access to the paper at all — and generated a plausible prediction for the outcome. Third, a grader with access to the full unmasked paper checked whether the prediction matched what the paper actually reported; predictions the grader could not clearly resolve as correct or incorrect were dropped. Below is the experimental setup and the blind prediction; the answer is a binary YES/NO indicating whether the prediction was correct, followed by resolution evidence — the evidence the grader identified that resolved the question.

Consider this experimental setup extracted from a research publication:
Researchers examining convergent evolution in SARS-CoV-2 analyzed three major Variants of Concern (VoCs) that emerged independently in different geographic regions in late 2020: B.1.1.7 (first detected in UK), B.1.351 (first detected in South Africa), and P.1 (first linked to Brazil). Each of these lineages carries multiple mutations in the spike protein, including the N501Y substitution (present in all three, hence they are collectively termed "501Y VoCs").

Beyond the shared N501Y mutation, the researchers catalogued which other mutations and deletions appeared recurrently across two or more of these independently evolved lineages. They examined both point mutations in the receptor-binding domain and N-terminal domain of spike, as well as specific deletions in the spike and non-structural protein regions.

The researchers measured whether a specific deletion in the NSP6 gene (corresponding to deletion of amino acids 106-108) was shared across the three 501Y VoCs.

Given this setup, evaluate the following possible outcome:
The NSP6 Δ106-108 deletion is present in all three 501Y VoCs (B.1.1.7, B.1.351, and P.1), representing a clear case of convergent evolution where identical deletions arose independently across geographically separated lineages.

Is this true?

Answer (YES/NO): YES